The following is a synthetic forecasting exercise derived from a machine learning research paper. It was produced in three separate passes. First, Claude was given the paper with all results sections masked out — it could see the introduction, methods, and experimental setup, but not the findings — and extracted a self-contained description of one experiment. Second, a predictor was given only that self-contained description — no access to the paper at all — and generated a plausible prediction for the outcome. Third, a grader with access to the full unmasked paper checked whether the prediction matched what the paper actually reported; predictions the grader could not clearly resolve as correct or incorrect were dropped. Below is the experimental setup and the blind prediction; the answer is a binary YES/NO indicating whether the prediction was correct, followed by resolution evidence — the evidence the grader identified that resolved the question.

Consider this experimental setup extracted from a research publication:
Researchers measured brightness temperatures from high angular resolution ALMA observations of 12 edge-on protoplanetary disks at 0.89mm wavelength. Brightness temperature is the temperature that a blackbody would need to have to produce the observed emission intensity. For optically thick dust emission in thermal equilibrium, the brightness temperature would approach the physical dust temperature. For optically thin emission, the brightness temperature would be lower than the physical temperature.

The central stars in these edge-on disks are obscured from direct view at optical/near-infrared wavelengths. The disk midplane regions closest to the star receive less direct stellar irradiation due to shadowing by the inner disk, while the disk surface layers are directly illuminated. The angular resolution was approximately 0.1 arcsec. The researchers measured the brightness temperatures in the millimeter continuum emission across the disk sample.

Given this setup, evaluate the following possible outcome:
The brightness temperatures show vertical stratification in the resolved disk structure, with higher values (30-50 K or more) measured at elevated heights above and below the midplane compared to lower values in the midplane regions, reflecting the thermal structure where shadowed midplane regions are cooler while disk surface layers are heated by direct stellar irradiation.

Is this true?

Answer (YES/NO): NO